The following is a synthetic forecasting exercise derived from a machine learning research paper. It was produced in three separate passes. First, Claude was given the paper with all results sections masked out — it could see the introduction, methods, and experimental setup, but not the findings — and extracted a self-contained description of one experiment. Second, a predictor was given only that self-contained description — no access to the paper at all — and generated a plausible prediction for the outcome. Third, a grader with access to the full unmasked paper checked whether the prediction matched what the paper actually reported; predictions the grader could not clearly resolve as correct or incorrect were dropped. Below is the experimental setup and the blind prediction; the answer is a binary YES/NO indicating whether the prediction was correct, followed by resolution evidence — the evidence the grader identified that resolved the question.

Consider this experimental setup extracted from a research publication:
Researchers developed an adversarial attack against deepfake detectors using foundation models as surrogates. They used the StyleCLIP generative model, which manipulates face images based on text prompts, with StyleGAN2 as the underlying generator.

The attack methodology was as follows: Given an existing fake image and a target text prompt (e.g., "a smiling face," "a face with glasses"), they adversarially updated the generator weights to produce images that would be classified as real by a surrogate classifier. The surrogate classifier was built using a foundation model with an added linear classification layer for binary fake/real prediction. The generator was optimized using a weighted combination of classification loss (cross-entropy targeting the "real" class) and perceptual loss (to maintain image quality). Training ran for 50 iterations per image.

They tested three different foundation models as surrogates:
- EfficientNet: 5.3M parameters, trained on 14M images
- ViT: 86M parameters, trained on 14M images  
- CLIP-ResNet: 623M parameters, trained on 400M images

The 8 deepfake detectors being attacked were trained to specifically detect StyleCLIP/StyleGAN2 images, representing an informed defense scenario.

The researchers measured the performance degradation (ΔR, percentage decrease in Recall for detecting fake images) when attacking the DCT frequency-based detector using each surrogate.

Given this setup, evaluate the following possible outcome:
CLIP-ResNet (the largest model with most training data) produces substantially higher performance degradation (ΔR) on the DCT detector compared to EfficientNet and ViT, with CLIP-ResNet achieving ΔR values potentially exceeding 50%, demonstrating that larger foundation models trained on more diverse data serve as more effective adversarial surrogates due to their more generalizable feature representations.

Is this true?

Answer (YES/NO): YES